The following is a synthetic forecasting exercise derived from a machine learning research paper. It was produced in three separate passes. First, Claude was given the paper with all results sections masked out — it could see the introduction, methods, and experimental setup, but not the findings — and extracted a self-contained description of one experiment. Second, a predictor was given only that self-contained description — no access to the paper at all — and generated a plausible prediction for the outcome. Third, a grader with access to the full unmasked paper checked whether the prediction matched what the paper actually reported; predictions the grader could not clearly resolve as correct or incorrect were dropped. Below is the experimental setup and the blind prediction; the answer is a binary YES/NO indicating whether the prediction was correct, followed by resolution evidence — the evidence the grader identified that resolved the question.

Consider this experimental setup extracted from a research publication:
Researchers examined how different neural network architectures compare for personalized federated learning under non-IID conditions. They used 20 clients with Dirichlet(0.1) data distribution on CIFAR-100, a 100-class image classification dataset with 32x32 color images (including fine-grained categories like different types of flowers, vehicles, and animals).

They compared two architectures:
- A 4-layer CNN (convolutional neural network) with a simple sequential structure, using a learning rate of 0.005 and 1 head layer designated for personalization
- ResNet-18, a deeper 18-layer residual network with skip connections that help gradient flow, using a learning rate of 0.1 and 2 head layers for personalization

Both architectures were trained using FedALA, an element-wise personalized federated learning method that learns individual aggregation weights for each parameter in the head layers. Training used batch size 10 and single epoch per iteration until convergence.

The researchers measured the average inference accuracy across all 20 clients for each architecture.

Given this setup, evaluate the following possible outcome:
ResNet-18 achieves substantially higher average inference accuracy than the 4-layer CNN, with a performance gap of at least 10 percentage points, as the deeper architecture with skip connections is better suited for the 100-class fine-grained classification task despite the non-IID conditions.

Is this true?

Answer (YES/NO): NO